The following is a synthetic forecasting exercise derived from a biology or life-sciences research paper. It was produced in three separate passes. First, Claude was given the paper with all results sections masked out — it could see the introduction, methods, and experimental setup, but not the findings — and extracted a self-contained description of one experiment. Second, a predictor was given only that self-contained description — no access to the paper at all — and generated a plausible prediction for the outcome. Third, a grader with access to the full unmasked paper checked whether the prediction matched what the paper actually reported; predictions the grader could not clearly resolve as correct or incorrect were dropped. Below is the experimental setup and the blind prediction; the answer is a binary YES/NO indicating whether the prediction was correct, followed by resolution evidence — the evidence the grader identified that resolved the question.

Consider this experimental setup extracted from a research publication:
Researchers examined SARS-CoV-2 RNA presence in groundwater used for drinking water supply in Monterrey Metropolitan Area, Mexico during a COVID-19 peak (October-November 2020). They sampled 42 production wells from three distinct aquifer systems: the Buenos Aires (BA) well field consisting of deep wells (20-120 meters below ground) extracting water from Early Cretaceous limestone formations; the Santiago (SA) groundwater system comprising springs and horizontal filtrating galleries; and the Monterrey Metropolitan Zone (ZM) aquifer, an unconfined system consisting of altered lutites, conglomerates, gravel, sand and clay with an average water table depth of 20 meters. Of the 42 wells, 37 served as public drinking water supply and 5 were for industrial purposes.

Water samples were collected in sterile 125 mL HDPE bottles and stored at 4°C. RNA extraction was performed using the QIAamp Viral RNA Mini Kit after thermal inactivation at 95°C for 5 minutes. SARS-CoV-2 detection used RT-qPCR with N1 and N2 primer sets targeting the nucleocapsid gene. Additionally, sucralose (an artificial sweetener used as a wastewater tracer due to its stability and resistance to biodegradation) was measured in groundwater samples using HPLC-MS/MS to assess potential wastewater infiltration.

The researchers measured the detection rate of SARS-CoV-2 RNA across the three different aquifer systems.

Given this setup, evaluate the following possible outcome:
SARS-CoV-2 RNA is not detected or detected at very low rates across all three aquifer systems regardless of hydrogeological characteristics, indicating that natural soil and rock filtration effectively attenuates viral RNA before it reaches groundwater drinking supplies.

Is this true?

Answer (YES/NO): NO